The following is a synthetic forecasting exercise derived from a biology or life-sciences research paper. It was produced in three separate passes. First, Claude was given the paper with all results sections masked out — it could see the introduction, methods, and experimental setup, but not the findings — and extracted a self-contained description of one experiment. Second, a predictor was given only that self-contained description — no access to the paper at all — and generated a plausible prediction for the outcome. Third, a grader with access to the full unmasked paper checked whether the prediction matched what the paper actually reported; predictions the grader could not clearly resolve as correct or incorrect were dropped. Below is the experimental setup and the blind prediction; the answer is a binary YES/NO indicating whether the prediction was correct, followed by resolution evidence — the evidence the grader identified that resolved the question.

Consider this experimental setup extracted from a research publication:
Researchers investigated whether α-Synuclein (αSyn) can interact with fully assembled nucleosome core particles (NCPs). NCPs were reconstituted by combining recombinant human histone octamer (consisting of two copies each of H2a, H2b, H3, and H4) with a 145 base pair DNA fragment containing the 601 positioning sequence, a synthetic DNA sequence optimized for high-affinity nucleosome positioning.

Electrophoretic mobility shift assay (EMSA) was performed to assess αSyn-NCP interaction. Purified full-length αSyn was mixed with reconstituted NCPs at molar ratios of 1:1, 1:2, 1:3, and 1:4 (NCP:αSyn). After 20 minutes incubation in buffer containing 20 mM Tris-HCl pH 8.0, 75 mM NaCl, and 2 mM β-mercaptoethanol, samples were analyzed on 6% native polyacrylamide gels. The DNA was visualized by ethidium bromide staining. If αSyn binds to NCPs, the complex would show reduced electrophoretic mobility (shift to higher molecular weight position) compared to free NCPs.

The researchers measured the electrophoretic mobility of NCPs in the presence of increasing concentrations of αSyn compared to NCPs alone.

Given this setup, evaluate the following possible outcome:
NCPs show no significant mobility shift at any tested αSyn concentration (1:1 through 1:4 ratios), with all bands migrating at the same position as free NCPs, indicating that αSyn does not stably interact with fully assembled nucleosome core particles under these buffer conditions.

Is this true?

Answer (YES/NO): YES